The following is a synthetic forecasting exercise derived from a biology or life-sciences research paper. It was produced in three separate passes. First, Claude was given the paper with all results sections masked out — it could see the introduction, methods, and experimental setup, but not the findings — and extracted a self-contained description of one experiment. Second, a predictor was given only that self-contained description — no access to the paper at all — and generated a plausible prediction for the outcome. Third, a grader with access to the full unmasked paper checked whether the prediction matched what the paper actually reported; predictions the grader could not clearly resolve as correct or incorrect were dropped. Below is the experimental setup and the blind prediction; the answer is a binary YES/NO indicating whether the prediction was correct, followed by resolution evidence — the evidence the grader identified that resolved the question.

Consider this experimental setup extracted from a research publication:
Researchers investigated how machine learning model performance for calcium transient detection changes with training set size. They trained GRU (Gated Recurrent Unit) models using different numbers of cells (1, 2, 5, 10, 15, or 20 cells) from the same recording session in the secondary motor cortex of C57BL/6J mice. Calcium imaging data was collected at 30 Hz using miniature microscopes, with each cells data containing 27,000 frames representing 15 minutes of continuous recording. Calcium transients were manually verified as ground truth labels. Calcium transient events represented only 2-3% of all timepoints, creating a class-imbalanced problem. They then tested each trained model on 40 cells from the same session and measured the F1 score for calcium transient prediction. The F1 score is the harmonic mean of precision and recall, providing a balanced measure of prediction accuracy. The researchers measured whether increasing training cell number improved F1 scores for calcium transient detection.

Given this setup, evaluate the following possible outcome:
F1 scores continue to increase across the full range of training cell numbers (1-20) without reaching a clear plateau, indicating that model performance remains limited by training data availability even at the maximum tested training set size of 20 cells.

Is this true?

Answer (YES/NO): NO